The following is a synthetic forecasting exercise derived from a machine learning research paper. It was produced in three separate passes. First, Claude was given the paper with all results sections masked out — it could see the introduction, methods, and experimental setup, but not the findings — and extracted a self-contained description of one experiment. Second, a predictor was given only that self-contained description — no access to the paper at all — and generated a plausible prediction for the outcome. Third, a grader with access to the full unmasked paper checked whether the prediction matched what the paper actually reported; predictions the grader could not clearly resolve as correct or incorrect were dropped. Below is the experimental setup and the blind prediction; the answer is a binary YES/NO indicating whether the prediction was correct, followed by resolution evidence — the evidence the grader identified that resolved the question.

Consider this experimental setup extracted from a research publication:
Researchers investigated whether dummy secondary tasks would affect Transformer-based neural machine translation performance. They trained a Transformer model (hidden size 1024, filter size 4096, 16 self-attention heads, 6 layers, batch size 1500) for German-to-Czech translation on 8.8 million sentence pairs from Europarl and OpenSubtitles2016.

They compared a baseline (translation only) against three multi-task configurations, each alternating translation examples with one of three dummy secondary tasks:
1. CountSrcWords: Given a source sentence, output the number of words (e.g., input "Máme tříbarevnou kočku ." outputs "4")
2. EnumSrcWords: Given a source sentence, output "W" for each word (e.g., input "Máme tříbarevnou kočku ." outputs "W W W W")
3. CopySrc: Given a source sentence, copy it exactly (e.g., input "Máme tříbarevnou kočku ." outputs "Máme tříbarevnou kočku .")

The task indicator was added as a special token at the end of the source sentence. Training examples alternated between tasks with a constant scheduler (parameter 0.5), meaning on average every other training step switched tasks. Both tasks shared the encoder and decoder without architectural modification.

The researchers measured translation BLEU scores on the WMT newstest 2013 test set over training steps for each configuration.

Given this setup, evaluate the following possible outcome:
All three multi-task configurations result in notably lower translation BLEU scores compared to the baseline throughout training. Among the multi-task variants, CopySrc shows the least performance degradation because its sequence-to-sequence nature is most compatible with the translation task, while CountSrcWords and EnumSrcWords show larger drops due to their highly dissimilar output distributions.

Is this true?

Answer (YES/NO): NO